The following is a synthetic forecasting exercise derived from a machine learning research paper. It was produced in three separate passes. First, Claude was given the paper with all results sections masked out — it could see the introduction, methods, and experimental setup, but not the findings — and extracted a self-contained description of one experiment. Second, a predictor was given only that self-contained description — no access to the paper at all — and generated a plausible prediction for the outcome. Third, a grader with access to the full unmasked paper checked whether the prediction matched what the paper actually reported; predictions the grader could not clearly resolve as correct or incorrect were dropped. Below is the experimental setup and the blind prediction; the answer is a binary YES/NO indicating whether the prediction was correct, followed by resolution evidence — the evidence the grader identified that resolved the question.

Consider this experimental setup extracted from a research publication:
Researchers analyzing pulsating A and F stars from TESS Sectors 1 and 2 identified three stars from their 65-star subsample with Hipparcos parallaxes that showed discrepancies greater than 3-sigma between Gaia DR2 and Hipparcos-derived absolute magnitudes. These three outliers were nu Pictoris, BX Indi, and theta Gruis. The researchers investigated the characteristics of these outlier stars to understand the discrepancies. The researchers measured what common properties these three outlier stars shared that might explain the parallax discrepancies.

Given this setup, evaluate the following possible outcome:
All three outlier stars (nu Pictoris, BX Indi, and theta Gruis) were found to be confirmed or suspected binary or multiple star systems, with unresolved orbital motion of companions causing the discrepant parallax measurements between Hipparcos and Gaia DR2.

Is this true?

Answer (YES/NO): NO